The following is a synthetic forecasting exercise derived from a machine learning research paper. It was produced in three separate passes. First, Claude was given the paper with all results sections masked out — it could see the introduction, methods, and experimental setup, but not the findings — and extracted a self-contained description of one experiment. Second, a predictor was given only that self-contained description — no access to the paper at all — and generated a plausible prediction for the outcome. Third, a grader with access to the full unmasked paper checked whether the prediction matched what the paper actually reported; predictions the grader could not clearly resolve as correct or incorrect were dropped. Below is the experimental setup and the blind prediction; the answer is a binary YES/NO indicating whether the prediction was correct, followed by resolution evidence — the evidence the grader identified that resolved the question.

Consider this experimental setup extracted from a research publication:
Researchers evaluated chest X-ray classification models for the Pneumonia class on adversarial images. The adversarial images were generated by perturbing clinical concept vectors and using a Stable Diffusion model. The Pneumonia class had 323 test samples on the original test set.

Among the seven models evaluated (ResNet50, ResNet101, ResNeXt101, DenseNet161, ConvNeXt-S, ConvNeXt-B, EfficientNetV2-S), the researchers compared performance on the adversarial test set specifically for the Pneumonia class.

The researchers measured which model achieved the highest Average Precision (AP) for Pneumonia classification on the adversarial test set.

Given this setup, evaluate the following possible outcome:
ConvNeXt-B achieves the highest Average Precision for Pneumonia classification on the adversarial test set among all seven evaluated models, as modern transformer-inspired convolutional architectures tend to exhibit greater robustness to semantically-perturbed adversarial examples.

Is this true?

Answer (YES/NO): YES